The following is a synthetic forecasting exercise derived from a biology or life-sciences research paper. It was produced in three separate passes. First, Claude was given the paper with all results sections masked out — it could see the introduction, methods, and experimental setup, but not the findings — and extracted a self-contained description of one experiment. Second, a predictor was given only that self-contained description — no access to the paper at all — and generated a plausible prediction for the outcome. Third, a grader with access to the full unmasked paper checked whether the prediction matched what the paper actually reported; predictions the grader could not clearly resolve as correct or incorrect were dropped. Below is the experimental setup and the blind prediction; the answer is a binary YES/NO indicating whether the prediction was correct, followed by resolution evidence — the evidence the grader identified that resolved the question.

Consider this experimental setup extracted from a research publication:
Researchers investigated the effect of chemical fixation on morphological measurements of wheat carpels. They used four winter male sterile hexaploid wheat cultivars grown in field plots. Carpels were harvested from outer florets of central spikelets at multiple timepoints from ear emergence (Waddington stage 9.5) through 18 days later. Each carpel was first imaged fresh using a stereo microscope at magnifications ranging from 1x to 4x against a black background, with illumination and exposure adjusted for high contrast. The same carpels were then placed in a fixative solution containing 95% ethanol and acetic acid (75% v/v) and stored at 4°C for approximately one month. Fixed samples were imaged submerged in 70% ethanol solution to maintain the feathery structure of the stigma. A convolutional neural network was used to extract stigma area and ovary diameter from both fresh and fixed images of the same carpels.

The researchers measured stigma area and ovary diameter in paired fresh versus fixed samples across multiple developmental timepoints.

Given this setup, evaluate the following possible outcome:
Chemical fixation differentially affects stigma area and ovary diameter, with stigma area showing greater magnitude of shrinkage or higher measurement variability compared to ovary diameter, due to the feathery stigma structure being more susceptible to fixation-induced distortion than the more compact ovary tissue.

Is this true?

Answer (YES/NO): YES